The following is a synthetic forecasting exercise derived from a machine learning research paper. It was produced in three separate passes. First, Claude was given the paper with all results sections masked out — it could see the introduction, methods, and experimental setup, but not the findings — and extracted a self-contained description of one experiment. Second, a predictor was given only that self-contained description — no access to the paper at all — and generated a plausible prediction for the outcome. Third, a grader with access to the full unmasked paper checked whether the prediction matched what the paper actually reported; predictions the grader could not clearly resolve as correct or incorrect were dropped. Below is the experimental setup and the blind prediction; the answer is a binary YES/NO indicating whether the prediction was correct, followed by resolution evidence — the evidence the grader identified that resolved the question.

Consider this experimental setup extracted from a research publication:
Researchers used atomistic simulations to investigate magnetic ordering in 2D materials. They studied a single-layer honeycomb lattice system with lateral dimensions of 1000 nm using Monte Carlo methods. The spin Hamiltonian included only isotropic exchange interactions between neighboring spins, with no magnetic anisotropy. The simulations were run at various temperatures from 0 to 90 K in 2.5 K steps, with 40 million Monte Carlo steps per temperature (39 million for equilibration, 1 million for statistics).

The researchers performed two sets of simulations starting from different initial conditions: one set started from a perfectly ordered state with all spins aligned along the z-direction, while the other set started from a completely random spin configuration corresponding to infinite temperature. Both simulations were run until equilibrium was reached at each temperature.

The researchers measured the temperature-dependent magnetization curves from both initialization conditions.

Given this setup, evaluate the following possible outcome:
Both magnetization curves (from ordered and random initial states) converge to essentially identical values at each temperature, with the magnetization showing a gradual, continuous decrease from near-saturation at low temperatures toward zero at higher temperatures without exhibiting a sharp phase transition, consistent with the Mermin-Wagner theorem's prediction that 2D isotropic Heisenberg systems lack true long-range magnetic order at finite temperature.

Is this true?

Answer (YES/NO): NO